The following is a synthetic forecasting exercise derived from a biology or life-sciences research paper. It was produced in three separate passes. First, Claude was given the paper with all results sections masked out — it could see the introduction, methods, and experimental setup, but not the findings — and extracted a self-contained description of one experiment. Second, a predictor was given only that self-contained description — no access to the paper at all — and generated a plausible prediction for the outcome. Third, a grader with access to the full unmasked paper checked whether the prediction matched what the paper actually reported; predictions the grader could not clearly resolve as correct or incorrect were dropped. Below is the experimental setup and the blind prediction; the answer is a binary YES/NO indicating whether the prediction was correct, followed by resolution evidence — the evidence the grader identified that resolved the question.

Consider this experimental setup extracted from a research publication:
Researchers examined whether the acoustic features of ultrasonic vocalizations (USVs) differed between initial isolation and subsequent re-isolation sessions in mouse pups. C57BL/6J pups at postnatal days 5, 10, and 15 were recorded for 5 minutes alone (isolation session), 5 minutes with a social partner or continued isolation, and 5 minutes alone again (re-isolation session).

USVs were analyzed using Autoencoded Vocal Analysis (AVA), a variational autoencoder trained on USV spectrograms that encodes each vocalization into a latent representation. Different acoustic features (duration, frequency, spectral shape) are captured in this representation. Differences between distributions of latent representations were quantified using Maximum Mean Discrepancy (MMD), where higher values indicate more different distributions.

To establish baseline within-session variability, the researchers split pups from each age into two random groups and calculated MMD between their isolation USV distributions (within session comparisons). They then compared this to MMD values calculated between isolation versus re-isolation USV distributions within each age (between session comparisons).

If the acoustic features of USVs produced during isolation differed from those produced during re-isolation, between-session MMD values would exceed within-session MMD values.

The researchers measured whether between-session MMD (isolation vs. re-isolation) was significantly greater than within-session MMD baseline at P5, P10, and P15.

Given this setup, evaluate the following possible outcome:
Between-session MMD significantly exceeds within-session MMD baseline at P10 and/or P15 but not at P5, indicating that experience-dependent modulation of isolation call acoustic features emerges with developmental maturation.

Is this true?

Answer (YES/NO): NO